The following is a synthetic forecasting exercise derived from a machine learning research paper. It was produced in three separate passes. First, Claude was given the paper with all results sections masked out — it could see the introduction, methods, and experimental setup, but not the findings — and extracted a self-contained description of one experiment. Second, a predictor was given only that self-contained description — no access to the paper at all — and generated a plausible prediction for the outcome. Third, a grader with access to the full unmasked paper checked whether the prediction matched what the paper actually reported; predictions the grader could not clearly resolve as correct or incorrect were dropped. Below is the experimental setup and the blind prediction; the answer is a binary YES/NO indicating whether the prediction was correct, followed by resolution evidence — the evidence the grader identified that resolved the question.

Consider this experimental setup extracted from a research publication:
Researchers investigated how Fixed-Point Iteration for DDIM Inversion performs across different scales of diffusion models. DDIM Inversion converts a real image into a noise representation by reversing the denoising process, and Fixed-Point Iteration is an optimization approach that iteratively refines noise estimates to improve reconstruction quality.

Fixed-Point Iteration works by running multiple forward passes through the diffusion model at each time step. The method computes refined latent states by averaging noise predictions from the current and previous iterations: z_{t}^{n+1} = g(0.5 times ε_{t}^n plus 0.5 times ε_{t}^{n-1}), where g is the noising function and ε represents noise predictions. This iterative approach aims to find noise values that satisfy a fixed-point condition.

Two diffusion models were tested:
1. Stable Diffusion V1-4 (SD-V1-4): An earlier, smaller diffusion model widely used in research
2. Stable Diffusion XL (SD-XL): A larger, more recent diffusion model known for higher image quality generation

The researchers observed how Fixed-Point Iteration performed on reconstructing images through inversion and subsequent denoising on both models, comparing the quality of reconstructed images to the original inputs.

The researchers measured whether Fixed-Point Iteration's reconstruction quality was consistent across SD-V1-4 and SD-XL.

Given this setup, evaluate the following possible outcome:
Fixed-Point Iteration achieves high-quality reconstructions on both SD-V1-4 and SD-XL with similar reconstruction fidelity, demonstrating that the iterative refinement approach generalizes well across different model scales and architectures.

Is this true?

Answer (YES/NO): NO